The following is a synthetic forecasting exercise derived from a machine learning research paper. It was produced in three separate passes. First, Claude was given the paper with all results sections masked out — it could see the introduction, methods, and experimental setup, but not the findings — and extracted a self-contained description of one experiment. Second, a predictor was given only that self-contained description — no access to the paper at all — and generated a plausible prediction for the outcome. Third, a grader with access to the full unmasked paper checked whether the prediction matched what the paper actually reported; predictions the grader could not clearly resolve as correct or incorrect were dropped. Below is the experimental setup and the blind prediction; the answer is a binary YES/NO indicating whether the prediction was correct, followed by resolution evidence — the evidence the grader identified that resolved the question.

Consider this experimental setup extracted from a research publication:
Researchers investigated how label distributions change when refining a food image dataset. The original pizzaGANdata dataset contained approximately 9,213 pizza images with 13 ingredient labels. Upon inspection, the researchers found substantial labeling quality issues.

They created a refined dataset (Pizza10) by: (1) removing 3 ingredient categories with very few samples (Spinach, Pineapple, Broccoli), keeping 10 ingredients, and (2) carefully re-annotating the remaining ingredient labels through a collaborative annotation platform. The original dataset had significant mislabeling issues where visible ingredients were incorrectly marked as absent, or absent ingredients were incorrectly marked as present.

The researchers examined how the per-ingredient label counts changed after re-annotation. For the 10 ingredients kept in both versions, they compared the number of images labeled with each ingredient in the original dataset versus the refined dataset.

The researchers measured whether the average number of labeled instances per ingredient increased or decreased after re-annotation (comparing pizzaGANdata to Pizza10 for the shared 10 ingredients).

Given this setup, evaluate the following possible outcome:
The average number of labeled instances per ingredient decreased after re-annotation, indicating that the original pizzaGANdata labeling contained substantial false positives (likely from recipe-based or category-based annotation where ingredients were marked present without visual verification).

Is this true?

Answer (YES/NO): NO